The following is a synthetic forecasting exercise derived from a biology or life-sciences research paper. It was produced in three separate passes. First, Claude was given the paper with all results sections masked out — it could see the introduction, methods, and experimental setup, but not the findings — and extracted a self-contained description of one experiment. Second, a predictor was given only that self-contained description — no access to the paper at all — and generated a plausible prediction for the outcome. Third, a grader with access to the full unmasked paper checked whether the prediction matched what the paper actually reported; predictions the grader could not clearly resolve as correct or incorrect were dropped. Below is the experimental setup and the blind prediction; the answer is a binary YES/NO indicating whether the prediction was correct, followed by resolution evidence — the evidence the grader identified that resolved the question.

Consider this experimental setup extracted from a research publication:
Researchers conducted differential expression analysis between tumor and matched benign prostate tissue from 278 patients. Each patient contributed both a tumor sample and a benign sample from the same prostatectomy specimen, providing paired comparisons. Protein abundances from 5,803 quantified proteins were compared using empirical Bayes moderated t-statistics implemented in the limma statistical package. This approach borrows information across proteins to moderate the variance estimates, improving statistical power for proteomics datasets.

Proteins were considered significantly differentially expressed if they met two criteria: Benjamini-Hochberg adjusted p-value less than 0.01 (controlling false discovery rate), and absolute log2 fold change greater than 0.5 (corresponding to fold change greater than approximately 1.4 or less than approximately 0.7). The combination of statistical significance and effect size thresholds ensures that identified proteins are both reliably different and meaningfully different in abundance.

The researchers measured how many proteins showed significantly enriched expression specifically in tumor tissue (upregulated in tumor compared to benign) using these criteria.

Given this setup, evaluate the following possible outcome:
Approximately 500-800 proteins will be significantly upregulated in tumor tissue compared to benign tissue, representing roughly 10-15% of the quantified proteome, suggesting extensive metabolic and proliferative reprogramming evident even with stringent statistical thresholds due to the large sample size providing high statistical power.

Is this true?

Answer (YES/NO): NO